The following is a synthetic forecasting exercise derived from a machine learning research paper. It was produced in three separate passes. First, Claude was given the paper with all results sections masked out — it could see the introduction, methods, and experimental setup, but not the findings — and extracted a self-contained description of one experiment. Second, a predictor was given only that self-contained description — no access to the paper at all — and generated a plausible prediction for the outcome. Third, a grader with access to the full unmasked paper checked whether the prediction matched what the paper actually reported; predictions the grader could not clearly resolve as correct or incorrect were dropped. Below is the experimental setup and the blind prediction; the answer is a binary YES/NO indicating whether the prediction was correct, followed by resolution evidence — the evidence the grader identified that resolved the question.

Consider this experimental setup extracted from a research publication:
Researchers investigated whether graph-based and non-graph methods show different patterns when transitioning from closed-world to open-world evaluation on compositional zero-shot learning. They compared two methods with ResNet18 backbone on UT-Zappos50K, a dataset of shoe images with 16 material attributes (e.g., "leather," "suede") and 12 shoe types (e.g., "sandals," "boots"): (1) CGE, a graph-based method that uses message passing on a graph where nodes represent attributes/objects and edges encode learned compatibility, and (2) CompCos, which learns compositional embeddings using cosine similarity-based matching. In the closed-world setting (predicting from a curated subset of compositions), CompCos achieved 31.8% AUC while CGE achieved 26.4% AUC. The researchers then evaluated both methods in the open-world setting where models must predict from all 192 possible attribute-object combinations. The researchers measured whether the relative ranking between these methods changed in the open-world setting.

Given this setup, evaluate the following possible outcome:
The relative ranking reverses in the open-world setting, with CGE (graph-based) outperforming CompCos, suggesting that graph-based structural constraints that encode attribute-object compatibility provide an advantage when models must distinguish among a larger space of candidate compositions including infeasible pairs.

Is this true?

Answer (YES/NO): YES